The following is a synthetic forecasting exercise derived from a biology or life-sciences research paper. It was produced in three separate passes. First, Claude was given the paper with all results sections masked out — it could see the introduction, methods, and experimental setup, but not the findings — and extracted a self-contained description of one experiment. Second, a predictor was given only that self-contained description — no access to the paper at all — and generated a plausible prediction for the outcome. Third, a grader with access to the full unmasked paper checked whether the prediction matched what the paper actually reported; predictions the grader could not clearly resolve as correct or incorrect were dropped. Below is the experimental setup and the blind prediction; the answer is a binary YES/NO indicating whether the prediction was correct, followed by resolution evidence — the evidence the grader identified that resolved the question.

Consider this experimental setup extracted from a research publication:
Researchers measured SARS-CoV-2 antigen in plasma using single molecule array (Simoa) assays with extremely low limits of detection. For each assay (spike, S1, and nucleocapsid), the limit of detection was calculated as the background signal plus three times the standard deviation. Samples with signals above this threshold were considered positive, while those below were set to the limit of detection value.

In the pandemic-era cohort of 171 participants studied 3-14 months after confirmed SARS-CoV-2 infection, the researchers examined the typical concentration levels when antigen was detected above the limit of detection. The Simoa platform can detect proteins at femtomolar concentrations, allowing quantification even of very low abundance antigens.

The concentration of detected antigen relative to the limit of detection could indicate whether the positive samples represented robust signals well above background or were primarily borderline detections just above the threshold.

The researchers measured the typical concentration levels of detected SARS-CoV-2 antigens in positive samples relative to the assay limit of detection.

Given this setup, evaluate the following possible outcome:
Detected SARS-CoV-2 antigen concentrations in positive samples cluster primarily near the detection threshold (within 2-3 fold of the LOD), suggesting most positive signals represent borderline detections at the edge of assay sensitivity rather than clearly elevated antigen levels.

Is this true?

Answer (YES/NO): YES